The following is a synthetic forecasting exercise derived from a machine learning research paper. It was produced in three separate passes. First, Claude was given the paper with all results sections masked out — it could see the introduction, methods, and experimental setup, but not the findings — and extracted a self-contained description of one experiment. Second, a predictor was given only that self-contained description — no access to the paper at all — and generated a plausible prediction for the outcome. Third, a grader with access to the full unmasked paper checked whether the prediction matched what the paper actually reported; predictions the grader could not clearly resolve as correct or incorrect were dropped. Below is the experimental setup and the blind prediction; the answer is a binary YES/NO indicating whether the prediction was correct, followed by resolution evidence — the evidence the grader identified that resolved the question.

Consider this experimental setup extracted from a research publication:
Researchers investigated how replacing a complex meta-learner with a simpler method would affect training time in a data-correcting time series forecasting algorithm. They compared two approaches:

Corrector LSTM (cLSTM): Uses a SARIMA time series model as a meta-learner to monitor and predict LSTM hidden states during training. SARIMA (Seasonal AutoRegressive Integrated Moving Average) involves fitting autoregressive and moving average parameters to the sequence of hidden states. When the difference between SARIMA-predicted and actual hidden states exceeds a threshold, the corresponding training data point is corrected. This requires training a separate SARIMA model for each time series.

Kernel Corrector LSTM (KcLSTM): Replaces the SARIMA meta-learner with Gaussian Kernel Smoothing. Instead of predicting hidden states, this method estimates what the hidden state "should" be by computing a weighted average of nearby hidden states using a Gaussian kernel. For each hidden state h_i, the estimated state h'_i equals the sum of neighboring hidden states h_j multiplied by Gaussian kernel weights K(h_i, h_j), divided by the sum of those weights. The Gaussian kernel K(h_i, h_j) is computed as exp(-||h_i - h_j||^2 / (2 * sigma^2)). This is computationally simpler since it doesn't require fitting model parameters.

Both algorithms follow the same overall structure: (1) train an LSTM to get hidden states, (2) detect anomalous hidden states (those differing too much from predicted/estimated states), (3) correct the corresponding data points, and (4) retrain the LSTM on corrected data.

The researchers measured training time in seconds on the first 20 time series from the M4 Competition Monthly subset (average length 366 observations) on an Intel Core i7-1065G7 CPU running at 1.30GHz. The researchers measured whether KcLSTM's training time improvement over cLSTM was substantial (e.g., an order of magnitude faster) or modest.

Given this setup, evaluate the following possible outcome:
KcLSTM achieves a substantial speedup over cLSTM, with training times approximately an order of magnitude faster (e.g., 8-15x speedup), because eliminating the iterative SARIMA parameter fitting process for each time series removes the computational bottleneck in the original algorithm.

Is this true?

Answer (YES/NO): NO